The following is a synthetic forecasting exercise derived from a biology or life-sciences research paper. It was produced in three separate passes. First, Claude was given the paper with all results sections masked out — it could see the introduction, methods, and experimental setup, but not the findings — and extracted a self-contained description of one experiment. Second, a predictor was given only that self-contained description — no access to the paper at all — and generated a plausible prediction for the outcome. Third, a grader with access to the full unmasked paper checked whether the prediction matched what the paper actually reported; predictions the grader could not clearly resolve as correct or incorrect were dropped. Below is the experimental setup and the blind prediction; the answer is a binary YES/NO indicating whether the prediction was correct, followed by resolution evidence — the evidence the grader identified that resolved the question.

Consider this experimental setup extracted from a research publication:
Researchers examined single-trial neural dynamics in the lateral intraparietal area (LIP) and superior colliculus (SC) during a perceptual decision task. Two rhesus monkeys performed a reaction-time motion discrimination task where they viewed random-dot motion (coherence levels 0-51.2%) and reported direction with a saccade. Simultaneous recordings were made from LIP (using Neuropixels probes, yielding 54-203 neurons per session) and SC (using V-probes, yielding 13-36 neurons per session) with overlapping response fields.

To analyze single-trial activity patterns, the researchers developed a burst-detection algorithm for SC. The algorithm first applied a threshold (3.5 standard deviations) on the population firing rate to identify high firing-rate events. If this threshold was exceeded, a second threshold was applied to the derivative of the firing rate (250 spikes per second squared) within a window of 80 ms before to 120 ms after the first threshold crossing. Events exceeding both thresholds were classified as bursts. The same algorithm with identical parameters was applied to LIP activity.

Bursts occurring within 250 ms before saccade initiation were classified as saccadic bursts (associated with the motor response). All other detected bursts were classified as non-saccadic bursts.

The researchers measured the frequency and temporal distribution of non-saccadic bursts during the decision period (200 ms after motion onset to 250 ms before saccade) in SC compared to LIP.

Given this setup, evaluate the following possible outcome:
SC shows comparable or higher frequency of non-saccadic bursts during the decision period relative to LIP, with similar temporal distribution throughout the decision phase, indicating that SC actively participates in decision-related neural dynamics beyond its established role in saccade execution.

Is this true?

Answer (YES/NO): NO